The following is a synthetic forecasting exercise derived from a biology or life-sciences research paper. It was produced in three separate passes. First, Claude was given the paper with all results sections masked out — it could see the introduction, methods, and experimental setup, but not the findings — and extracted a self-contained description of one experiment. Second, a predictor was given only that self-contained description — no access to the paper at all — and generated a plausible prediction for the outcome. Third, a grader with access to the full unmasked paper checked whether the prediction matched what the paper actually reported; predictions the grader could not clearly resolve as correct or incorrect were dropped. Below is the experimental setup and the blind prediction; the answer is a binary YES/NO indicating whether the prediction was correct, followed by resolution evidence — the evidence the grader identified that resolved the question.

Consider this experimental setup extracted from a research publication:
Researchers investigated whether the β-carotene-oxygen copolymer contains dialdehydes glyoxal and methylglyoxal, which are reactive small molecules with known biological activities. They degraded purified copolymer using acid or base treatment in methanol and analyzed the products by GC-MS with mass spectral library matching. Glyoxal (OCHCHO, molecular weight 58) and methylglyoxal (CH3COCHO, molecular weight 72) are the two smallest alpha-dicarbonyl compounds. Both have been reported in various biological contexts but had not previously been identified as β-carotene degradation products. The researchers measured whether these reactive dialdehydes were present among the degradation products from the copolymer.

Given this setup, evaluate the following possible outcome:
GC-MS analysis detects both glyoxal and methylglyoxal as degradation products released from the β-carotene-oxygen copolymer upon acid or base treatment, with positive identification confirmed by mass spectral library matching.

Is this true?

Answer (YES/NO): YES